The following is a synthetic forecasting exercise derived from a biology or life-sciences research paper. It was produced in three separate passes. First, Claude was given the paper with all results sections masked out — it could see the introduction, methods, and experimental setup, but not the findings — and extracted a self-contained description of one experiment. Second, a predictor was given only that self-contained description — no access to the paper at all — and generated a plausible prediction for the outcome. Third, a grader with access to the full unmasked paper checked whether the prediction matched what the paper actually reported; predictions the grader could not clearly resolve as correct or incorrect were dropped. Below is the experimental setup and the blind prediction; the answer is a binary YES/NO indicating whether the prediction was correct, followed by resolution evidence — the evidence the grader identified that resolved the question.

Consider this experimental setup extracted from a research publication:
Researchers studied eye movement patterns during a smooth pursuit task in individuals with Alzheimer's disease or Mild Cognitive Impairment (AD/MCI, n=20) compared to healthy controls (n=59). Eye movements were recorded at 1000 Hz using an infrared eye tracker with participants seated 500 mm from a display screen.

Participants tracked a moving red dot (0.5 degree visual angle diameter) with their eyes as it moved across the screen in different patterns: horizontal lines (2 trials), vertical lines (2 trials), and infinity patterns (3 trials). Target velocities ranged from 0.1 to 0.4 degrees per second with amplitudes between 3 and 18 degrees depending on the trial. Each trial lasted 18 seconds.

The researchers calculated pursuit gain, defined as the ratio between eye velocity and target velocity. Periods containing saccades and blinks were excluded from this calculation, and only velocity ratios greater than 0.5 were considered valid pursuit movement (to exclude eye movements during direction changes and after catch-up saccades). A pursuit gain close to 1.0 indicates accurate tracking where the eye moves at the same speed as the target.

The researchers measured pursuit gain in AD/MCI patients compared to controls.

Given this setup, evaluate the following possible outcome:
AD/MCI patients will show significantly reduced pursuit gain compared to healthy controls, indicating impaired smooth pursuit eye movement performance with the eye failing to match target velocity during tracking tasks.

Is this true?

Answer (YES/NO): NO